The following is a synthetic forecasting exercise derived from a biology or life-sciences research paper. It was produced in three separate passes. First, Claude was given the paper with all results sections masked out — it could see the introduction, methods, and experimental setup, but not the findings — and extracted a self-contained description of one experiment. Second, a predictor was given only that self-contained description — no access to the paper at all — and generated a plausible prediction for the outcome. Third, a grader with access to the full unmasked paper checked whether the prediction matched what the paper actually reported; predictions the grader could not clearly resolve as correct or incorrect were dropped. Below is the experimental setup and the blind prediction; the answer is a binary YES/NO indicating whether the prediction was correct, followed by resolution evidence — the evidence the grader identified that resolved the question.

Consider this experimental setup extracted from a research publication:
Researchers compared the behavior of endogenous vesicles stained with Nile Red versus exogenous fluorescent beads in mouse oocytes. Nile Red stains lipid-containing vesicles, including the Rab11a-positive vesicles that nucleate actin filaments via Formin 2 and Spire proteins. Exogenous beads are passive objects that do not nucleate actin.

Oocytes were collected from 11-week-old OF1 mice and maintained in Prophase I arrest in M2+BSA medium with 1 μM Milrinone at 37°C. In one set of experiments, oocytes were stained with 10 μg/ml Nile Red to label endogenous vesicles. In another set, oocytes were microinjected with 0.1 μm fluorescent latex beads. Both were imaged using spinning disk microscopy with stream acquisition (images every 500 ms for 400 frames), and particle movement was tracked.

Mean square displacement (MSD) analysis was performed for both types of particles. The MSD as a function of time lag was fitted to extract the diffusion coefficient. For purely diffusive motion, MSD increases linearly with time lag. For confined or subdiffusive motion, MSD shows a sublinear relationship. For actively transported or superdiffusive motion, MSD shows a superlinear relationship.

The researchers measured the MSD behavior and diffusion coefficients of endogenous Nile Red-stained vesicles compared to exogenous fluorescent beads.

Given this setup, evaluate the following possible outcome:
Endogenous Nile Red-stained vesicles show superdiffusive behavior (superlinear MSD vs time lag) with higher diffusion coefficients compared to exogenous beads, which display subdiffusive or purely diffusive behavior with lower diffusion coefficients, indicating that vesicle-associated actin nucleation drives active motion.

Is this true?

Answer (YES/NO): NO